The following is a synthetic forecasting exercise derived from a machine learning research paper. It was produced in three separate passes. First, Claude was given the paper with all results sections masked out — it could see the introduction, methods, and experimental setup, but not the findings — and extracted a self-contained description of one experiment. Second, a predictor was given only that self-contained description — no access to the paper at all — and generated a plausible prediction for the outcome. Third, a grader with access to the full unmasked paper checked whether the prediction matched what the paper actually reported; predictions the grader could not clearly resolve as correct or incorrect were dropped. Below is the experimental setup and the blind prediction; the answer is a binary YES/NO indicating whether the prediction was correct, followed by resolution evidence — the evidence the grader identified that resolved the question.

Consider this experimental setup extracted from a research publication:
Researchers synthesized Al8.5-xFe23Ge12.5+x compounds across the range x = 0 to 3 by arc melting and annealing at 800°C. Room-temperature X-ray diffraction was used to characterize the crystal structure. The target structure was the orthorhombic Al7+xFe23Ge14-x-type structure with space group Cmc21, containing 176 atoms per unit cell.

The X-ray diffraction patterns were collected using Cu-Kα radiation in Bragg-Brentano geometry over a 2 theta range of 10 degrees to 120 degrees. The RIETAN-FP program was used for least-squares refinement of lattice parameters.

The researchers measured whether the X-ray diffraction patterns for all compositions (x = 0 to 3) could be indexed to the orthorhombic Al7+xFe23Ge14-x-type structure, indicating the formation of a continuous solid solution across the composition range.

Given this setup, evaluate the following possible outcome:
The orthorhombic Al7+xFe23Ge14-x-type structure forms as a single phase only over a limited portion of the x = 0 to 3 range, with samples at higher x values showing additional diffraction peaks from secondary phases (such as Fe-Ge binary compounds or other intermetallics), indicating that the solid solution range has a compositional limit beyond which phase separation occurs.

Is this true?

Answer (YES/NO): NO